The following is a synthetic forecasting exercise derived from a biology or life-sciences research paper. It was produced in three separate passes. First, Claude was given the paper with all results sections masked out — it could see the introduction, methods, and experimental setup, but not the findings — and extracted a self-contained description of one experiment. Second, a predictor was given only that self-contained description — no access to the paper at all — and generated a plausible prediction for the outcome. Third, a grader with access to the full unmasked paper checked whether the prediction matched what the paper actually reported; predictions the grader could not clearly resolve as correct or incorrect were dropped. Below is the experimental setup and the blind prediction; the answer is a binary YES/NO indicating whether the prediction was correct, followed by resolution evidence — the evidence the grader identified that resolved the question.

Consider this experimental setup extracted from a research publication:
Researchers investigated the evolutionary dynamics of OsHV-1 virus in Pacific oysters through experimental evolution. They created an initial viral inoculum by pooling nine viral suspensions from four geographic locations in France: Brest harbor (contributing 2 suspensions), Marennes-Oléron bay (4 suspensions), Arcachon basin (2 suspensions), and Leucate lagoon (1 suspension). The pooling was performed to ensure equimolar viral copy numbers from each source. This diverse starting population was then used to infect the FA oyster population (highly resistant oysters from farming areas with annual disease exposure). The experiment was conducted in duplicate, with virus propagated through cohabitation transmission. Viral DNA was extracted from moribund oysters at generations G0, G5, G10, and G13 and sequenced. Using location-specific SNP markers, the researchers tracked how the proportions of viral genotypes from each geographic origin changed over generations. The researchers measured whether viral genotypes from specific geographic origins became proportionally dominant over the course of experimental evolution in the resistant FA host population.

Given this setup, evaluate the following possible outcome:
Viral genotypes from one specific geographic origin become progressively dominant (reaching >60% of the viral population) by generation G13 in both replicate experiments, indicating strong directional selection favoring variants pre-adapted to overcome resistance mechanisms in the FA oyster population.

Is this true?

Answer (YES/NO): NO